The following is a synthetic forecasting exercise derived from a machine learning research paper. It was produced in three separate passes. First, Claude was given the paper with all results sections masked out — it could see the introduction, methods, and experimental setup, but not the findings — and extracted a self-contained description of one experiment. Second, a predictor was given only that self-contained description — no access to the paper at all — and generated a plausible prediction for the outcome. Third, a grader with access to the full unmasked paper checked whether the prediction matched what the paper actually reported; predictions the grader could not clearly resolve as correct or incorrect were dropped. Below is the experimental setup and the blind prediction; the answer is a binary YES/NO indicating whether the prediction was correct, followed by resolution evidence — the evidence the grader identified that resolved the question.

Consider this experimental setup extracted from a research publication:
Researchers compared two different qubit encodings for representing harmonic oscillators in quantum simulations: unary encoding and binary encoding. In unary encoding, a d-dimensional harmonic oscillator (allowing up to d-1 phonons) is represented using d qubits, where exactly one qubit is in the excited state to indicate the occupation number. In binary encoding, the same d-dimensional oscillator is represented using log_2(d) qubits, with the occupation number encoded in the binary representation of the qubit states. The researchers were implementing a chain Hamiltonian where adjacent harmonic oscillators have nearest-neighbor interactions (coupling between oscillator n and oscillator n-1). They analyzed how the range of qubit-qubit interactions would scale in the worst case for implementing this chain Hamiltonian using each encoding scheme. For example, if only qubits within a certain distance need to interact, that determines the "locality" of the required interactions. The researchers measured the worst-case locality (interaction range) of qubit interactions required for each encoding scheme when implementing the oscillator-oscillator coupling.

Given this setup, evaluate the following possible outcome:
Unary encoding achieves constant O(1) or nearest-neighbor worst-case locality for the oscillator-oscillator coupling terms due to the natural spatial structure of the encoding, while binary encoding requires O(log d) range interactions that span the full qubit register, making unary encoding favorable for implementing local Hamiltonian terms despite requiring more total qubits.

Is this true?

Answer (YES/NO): NO